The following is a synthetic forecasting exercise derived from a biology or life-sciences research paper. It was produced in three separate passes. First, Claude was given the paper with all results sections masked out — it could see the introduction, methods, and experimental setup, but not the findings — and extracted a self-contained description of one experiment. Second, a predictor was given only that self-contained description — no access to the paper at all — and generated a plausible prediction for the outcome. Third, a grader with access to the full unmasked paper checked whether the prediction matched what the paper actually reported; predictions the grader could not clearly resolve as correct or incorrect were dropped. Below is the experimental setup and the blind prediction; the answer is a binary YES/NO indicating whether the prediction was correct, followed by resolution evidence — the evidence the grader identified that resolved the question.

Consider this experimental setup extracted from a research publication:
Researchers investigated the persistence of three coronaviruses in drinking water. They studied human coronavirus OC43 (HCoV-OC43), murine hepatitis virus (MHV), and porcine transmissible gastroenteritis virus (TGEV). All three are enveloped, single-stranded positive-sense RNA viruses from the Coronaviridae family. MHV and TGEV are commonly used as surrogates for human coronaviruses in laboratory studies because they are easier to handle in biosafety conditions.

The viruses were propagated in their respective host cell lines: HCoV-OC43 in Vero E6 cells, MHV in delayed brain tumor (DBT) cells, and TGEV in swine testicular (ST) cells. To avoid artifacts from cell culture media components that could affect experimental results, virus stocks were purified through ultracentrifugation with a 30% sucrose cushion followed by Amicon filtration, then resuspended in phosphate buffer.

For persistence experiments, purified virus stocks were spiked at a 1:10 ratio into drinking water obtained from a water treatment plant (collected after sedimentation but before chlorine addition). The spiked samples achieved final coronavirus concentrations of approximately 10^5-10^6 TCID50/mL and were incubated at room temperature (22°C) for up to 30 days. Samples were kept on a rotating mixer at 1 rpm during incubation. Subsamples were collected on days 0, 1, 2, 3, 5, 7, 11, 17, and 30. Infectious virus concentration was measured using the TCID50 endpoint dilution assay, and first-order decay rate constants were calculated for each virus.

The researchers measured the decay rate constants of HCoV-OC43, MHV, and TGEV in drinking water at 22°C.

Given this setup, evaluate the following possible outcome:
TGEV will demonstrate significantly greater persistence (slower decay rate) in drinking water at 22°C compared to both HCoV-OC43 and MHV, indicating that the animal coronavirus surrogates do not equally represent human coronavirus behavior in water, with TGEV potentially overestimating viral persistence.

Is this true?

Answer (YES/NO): YES